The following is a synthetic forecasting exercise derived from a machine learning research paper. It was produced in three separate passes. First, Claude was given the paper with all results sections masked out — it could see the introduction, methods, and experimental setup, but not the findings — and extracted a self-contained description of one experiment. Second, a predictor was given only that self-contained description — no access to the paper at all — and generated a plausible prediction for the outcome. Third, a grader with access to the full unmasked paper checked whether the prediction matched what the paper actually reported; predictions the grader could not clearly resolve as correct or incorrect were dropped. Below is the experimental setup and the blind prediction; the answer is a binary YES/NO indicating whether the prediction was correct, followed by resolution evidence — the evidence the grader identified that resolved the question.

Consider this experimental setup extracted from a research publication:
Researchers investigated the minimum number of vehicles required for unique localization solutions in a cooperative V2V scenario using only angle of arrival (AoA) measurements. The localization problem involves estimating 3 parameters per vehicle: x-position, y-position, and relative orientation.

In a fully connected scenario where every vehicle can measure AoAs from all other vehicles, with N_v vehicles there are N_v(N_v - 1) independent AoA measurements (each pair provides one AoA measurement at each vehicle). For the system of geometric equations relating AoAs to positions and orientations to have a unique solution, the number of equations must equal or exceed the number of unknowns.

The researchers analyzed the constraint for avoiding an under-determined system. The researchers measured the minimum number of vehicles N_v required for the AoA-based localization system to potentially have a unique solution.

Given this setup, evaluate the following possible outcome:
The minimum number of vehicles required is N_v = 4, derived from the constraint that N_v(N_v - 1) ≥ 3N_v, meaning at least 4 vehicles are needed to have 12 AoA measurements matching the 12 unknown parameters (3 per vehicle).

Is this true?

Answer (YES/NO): YES